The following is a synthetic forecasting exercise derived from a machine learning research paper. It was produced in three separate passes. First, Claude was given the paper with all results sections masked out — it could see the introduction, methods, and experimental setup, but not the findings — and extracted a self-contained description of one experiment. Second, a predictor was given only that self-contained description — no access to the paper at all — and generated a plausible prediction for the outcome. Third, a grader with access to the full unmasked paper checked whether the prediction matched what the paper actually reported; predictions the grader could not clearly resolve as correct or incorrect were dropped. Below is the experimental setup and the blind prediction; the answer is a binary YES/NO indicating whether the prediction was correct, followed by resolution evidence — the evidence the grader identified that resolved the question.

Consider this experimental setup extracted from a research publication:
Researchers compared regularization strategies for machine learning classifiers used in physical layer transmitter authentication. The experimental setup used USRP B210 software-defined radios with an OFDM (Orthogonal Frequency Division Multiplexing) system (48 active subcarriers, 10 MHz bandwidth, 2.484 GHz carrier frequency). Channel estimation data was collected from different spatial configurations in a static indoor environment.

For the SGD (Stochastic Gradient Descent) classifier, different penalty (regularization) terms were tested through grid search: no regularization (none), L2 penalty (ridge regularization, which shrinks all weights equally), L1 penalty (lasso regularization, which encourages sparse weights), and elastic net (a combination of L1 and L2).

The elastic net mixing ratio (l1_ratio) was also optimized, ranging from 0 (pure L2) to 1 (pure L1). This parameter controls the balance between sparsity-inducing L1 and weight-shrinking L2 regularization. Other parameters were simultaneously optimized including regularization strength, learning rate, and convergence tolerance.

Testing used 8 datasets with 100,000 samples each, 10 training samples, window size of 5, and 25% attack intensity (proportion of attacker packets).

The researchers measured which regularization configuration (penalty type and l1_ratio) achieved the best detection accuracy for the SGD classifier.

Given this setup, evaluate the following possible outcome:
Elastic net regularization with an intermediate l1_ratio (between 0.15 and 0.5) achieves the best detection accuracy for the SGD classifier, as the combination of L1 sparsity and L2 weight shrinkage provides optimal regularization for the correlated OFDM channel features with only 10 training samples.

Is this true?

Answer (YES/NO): NO